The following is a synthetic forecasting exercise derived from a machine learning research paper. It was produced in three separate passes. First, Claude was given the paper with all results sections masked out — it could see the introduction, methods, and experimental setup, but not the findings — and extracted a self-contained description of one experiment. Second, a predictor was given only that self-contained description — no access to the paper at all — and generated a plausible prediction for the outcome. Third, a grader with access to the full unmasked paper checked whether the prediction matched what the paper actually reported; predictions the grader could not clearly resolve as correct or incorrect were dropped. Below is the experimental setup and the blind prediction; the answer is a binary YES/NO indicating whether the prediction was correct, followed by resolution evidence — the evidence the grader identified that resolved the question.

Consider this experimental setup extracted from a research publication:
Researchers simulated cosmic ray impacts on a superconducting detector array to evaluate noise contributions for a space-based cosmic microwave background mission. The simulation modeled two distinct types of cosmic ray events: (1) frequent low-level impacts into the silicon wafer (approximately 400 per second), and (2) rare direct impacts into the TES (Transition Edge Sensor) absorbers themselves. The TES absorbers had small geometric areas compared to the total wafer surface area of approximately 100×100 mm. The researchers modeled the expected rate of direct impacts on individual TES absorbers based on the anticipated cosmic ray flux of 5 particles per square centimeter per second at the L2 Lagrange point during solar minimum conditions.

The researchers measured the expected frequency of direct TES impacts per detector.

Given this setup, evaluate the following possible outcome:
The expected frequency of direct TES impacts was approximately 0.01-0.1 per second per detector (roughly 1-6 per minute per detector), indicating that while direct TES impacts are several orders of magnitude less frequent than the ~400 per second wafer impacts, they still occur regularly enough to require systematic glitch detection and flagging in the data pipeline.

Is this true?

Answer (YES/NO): NO